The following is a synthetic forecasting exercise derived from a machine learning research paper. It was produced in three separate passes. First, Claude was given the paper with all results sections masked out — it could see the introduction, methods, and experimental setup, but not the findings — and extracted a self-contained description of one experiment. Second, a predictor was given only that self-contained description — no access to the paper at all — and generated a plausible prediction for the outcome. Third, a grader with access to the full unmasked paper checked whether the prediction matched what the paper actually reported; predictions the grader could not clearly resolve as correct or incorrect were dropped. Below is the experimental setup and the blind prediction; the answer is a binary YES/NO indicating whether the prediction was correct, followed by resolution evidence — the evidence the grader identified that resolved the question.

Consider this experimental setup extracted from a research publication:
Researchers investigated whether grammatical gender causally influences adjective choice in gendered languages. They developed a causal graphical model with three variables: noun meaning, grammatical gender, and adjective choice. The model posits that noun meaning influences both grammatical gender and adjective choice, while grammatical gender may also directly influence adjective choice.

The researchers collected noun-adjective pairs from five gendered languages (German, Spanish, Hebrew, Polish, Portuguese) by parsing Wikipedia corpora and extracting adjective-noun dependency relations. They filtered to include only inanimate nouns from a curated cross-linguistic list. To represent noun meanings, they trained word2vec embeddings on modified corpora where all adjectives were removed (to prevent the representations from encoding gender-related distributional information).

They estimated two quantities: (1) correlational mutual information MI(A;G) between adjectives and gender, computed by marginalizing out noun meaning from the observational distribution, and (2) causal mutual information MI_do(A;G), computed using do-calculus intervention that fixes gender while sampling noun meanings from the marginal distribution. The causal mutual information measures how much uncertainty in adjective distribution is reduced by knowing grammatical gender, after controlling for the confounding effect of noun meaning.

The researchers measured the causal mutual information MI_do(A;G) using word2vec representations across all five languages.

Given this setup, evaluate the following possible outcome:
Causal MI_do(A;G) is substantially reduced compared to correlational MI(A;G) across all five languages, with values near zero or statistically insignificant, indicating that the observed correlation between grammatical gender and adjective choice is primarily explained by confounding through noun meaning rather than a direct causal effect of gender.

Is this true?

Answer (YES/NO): YES